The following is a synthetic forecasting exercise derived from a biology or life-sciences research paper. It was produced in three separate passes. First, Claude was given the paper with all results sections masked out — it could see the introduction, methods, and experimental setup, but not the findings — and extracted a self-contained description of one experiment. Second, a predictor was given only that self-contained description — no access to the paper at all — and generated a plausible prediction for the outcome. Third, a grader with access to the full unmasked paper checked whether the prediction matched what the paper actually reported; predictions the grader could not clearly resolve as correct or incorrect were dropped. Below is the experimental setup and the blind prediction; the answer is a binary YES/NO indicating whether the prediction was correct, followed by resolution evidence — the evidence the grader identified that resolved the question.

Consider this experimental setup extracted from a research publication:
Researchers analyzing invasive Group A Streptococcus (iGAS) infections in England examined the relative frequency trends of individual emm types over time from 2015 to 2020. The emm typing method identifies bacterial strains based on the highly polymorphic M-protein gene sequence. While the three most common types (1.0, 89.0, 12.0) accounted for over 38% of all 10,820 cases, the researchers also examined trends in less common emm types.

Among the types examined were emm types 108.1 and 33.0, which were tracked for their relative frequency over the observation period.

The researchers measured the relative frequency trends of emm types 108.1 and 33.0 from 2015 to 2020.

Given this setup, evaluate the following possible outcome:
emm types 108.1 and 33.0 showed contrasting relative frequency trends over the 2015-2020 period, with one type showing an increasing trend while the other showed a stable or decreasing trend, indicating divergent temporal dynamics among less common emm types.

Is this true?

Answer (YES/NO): NO